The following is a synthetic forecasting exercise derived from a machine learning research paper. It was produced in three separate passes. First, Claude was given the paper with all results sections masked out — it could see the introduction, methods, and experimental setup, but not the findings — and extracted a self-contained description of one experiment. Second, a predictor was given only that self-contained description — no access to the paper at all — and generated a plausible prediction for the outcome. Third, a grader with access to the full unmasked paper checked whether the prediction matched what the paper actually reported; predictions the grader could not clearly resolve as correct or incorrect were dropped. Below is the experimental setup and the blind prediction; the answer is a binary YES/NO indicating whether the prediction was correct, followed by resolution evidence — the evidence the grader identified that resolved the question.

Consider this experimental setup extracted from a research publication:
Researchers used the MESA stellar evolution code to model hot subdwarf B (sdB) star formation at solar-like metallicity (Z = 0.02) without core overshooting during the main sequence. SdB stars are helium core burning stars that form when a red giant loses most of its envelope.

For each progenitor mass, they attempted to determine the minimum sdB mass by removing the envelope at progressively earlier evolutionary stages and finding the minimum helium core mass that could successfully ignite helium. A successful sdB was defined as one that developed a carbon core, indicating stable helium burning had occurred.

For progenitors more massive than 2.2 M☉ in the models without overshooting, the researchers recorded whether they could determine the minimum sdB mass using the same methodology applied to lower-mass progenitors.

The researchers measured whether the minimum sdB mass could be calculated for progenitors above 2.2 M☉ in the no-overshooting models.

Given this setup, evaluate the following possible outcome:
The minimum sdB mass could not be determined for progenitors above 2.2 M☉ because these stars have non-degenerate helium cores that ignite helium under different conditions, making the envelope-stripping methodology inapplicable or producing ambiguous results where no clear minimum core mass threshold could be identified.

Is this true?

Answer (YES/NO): NO